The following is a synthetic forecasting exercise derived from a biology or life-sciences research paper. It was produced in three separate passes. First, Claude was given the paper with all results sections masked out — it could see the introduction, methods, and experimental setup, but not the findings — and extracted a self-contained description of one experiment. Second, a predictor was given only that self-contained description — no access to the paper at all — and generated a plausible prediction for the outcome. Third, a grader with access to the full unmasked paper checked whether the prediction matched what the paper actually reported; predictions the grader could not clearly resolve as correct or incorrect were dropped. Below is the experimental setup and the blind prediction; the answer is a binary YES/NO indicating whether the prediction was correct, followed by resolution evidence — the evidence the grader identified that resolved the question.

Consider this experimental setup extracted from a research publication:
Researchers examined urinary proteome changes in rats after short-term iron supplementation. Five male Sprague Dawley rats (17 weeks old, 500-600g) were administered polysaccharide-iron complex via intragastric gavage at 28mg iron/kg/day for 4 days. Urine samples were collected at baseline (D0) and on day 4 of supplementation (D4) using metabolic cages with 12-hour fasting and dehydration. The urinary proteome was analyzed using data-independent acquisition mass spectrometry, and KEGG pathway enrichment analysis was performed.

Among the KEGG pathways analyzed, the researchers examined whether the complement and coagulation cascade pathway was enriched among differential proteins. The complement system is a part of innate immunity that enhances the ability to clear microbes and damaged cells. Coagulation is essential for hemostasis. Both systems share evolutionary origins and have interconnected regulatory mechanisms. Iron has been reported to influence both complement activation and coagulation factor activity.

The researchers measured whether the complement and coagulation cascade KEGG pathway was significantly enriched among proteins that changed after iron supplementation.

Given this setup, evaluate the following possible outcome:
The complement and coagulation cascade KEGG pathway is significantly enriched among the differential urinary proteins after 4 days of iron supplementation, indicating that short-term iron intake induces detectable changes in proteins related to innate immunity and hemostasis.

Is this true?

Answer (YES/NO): YES